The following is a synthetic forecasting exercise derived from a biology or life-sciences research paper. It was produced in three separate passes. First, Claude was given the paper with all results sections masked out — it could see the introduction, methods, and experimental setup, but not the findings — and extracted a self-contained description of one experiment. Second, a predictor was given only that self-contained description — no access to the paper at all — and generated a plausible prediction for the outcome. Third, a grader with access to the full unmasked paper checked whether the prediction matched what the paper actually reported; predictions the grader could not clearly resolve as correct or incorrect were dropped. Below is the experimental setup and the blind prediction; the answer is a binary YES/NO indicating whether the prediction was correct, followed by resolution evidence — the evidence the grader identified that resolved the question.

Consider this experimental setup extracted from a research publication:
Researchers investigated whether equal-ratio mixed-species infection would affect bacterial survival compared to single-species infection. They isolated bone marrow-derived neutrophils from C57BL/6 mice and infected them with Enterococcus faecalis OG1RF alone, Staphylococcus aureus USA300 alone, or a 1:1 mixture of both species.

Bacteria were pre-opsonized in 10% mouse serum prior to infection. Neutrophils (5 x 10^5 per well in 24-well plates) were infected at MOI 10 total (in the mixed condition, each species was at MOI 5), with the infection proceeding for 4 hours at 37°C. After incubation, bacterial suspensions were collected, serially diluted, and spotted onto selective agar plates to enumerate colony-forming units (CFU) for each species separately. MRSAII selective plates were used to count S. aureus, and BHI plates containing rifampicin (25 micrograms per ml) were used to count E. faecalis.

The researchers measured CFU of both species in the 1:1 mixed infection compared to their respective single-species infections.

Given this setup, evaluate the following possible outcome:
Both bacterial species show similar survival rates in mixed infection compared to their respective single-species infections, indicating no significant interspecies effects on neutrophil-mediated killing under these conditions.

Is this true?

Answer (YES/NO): NO